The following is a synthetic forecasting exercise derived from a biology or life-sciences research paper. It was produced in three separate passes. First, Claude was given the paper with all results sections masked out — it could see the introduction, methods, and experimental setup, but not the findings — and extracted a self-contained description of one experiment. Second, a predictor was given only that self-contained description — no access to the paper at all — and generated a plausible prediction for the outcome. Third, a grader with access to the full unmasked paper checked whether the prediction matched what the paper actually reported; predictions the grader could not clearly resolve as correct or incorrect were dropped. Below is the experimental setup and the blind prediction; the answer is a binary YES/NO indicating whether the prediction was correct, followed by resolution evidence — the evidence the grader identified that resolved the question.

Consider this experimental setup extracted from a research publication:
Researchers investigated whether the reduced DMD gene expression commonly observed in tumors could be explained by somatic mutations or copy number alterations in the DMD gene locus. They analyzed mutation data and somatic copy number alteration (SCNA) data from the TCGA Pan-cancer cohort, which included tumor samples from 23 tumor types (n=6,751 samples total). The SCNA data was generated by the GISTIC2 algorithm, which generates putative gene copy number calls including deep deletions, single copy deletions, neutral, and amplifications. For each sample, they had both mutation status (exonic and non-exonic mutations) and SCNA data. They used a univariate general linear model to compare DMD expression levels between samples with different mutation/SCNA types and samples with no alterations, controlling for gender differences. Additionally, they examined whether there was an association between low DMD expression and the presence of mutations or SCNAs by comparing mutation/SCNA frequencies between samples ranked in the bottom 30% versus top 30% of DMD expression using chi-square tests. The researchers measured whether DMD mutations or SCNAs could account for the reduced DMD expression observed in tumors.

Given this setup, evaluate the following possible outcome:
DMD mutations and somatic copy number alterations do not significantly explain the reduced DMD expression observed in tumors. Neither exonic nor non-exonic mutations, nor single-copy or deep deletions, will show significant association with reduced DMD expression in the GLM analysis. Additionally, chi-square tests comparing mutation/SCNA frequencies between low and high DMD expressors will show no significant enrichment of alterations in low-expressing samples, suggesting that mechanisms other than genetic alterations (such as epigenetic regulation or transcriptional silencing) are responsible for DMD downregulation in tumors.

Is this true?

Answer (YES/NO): NO